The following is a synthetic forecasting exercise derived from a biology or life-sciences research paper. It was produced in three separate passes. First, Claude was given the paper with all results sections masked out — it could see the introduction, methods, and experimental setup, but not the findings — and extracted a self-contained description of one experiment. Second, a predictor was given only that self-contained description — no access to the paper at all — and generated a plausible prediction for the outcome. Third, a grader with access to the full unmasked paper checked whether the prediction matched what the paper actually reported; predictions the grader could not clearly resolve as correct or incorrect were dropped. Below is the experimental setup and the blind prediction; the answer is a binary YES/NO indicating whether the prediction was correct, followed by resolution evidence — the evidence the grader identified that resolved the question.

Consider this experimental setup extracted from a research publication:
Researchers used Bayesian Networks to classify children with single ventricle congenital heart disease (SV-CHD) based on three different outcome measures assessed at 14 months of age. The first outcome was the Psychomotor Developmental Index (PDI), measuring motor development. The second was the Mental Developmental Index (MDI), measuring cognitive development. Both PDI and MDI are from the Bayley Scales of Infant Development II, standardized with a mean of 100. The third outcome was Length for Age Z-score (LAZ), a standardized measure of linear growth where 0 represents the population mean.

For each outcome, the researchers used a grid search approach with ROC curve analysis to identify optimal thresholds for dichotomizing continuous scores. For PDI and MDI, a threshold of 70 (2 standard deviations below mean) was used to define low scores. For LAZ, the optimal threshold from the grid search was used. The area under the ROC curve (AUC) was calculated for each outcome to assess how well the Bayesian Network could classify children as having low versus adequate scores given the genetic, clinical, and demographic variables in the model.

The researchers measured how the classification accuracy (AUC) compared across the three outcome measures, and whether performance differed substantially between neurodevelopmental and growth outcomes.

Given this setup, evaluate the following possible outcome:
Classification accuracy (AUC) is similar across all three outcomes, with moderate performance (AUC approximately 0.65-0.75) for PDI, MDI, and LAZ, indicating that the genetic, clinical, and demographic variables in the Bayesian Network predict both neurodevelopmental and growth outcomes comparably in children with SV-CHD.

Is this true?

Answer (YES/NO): NO